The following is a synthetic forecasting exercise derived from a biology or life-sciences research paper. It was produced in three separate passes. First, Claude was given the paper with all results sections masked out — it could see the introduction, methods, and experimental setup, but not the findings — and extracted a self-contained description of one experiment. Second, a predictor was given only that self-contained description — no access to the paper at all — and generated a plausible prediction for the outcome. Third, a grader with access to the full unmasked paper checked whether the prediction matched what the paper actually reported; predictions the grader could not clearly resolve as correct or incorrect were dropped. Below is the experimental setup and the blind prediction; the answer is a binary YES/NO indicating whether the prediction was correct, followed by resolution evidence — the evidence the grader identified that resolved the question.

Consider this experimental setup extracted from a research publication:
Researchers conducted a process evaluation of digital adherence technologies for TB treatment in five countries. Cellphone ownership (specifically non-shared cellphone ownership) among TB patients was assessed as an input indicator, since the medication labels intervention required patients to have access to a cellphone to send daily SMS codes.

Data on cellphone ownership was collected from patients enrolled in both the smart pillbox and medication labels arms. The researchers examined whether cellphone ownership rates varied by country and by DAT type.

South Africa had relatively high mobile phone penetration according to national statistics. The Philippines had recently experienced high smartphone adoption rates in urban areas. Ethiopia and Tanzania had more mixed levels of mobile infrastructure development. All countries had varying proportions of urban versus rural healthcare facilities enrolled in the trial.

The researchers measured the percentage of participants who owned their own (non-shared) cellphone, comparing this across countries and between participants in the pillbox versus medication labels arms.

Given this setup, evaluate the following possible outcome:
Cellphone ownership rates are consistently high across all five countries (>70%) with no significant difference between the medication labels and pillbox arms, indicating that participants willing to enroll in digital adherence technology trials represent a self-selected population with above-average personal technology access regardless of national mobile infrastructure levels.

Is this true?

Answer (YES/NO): NO